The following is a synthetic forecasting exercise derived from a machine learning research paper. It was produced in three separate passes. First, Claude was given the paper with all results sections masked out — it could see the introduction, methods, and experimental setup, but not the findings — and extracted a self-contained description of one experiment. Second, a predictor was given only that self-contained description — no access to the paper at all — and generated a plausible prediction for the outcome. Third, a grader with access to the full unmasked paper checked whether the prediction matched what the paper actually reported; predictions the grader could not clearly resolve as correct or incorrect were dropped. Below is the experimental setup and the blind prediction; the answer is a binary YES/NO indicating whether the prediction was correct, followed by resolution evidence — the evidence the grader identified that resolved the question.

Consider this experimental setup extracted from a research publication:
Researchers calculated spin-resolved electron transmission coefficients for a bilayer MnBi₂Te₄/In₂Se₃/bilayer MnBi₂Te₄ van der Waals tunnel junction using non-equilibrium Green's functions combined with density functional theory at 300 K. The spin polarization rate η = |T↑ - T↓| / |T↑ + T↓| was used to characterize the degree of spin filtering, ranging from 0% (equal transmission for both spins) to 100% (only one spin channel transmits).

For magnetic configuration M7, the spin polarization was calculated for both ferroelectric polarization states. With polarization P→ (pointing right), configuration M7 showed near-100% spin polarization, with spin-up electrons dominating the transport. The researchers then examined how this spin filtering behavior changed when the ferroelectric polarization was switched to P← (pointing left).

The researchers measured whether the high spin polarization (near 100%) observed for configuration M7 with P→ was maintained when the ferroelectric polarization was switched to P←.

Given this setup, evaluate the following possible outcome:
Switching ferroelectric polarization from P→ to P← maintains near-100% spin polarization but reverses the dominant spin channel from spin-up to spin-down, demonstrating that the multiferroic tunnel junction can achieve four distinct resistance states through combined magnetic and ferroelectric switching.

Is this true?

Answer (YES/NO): NO